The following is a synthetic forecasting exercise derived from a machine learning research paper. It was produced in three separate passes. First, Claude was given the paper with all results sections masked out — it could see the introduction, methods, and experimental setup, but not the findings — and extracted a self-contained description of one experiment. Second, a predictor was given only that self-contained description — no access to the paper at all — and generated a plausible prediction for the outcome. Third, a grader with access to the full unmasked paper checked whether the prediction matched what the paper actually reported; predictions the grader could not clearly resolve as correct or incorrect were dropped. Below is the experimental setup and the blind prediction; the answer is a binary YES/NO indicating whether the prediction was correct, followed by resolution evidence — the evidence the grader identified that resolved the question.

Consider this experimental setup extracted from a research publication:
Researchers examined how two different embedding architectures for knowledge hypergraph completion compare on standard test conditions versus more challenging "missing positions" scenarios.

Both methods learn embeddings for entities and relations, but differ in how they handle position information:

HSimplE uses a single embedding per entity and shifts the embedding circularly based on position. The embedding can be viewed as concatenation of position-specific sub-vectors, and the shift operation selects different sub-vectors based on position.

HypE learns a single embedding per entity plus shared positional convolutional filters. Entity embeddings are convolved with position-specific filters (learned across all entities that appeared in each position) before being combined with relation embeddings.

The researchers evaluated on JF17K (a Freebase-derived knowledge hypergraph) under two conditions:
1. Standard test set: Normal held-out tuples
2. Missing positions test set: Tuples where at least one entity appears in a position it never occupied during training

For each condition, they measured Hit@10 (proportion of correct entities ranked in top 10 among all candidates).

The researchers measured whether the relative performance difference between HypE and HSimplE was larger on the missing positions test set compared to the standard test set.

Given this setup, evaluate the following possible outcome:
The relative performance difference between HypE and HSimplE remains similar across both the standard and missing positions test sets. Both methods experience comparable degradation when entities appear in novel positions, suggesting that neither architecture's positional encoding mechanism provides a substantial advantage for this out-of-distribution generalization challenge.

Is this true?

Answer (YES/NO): NO